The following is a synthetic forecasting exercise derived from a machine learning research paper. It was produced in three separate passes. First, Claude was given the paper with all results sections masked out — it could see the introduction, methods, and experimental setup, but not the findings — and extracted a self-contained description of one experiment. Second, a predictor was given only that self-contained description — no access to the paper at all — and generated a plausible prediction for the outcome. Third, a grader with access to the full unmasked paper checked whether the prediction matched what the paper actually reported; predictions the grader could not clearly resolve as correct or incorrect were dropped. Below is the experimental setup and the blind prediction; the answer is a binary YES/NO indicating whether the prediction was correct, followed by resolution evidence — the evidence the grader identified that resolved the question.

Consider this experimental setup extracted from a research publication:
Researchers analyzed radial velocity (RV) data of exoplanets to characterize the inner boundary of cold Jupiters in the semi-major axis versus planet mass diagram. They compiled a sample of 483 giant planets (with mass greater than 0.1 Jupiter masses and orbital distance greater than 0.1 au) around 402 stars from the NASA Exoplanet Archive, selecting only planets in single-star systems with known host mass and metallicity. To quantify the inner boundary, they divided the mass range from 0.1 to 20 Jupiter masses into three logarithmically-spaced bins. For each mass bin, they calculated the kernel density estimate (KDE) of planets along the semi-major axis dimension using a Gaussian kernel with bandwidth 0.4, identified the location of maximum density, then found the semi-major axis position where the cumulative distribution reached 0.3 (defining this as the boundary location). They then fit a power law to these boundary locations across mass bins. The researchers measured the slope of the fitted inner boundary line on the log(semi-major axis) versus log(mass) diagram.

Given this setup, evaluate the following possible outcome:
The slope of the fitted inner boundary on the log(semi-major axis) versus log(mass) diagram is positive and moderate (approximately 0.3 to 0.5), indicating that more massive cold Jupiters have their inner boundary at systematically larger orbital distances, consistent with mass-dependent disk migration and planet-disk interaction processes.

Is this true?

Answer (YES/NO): NO